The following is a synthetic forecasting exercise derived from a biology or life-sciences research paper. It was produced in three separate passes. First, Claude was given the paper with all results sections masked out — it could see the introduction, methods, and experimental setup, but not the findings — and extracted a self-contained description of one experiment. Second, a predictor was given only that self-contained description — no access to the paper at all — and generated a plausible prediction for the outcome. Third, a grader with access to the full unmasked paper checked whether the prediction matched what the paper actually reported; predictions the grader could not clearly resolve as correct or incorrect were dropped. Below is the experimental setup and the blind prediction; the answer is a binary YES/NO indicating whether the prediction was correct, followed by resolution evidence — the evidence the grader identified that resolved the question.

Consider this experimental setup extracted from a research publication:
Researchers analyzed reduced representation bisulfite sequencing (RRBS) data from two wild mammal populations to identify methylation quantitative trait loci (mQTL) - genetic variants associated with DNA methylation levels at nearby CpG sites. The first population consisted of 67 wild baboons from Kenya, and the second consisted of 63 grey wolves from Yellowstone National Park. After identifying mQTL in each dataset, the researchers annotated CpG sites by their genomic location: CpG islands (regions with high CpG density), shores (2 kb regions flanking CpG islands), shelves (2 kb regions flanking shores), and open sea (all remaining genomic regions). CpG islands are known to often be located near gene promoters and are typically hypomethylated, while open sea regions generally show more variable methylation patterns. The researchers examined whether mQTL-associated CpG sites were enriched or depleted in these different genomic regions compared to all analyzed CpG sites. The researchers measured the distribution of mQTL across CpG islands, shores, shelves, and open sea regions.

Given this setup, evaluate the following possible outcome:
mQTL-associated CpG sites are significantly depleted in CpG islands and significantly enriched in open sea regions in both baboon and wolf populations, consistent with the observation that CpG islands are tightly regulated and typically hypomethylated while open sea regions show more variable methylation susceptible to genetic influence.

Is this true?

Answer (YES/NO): YES